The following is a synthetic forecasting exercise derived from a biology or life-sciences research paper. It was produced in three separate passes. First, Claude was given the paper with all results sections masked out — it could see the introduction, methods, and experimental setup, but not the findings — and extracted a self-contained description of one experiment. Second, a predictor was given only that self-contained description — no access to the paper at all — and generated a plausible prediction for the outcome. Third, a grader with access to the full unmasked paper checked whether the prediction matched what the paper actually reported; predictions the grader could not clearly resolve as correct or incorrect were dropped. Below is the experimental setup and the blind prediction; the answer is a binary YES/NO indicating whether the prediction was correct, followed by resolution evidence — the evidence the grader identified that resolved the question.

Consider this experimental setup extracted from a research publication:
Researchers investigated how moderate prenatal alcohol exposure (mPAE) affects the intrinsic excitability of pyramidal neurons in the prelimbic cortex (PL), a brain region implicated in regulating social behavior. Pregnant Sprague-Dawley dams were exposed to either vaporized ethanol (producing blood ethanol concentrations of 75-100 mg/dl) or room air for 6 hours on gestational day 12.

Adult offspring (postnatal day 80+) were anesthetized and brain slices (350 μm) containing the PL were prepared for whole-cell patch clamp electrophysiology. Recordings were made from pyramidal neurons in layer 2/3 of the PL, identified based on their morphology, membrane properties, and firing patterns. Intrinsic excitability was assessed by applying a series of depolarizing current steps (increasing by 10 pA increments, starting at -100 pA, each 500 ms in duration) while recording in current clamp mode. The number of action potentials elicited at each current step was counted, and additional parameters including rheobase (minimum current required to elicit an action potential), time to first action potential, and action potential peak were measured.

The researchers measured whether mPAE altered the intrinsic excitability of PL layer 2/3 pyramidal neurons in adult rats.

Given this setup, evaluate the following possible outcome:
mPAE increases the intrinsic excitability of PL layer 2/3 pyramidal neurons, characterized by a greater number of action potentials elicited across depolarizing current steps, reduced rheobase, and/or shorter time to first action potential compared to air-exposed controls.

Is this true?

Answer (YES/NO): NO